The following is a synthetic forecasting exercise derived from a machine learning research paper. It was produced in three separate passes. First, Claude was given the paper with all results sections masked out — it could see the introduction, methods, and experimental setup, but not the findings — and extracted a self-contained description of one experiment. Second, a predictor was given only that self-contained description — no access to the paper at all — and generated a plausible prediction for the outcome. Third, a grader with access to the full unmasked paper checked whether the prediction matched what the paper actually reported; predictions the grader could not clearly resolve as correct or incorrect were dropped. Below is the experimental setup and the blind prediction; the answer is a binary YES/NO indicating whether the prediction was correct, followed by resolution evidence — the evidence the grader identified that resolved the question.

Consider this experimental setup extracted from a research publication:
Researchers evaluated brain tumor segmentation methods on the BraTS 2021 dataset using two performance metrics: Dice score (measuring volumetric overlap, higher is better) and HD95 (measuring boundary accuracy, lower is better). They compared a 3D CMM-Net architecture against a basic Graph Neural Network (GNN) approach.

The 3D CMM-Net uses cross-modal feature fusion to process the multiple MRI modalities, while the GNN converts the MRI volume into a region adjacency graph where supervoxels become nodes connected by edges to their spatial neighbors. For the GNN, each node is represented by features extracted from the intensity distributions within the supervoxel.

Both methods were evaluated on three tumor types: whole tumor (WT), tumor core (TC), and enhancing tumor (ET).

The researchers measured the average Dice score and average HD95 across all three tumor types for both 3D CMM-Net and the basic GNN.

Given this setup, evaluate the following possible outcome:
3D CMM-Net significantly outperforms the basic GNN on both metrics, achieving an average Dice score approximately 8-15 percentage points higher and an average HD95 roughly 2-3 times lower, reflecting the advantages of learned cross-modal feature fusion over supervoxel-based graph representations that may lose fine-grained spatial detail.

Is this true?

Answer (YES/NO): NO